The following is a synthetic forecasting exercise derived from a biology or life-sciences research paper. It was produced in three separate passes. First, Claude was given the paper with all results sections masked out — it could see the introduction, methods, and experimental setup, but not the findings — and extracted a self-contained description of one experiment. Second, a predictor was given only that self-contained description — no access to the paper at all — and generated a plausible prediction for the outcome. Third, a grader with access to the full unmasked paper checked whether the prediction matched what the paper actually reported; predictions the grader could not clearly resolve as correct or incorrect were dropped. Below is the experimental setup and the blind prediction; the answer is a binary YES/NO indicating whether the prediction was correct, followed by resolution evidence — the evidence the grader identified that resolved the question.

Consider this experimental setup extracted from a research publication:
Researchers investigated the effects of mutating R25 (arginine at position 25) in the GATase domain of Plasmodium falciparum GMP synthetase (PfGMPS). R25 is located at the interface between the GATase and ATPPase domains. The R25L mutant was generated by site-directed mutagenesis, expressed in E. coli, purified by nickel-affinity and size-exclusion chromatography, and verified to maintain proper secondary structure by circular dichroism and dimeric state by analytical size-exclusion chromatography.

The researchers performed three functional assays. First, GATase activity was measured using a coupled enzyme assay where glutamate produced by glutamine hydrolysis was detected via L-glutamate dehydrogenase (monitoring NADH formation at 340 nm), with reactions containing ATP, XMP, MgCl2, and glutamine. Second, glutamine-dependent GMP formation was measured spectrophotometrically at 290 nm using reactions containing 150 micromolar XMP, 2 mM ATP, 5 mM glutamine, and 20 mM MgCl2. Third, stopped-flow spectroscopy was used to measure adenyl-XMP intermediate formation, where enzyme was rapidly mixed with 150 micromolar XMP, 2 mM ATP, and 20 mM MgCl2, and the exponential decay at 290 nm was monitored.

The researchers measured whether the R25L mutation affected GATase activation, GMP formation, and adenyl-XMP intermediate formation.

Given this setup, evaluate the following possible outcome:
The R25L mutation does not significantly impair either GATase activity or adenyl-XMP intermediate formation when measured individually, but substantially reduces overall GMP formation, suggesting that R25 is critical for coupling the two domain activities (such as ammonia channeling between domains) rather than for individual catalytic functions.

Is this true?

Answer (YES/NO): NO